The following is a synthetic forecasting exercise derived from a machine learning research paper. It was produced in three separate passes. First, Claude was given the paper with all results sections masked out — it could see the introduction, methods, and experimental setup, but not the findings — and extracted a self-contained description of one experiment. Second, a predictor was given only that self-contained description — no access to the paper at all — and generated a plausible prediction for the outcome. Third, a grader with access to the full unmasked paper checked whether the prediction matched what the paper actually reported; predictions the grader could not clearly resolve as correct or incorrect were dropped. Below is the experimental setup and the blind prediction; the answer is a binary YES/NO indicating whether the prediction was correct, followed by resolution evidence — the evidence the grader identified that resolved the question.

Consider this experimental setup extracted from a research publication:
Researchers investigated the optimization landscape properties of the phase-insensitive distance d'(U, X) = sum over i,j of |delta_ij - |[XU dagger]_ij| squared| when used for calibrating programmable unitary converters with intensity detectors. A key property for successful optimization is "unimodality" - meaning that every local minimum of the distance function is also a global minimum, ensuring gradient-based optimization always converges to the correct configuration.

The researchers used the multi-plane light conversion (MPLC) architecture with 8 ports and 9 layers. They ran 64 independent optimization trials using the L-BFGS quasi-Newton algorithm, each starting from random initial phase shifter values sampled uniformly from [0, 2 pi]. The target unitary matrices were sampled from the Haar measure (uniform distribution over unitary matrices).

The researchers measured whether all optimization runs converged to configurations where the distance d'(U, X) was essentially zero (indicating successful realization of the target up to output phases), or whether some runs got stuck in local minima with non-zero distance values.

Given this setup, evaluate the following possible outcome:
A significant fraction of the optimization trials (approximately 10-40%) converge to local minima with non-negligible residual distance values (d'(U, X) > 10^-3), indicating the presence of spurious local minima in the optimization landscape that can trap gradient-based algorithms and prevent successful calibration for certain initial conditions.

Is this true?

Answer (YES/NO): NO